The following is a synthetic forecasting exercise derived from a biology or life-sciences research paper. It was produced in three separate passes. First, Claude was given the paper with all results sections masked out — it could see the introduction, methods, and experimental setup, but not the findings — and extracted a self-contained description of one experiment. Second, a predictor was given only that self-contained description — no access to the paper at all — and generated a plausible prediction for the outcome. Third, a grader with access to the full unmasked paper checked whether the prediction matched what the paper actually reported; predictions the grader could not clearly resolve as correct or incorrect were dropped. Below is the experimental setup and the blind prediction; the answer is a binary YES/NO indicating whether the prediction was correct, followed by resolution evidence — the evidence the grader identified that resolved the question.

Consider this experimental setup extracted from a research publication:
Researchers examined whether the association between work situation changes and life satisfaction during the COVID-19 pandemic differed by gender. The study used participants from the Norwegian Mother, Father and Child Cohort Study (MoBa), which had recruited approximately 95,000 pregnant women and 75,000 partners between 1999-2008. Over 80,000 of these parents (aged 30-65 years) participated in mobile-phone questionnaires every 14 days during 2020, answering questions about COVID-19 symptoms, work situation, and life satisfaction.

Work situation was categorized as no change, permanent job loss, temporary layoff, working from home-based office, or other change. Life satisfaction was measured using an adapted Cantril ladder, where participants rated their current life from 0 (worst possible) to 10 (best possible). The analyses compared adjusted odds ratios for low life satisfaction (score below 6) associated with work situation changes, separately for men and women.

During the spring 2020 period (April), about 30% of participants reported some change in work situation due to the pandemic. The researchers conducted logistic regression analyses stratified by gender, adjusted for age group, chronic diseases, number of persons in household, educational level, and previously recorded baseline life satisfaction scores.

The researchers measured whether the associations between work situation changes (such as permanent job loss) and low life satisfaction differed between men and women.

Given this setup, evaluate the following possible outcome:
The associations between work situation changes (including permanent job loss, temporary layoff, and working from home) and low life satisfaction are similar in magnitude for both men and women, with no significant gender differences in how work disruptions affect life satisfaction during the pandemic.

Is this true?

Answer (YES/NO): NO